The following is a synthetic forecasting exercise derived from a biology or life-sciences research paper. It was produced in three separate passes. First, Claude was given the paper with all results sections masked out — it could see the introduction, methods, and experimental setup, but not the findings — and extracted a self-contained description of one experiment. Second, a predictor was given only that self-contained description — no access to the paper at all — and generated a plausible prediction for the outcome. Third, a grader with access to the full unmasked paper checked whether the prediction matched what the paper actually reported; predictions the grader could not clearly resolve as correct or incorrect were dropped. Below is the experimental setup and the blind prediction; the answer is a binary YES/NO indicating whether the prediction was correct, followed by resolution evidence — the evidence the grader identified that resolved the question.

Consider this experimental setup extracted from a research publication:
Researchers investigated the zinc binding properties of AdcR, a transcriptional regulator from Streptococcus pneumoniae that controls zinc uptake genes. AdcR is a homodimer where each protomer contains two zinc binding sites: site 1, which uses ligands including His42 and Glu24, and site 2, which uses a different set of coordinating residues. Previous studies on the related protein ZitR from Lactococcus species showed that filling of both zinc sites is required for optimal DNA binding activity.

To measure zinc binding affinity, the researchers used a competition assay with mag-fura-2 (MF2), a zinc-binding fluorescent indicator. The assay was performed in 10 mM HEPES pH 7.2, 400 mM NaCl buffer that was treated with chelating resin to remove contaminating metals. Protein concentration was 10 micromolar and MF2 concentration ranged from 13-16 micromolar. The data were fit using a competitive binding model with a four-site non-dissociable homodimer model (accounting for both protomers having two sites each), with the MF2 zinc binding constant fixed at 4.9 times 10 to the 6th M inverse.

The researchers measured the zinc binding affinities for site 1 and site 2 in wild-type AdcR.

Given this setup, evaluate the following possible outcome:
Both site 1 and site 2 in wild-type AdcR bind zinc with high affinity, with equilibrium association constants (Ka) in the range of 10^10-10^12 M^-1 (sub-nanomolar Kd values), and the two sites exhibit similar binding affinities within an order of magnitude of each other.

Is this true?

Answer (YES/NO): NO